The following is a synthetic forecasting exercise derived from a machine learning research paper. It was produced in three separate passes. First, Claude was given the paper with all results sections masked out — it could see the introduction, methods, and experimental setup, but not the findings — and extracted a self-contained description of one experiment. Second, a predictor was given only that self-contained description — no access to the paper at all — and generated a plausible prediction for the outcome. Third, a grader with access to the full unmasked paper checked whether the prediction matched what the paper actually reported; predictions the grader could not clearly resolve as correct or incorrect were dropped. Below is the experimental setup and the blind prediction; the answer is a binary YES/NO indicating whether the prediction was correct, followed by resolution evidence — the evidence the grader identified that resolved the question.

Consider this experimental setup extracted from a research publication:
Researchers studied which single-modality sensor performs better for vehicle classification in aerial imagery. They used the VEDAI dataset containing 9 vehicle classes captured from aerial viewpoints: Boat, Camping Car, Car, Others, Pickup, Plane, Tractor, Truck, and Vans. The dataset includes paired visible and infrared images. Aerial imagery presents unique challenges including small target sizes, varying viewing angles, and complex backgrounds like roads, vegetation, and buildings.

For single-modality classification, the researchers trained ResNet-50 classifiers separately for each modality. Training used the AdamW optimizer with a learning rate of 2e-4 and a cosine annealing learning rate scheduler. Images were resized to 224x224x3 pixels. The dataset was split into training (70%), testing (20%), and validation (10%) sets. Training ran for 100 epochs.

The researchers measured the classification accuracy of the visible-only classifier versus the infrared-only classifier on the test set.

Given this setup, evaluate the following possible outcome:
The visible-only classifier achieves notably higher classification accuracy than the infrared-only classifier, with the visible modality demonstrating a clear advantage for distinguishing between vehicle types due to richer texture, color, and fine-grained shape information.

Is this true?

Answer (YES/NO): NO